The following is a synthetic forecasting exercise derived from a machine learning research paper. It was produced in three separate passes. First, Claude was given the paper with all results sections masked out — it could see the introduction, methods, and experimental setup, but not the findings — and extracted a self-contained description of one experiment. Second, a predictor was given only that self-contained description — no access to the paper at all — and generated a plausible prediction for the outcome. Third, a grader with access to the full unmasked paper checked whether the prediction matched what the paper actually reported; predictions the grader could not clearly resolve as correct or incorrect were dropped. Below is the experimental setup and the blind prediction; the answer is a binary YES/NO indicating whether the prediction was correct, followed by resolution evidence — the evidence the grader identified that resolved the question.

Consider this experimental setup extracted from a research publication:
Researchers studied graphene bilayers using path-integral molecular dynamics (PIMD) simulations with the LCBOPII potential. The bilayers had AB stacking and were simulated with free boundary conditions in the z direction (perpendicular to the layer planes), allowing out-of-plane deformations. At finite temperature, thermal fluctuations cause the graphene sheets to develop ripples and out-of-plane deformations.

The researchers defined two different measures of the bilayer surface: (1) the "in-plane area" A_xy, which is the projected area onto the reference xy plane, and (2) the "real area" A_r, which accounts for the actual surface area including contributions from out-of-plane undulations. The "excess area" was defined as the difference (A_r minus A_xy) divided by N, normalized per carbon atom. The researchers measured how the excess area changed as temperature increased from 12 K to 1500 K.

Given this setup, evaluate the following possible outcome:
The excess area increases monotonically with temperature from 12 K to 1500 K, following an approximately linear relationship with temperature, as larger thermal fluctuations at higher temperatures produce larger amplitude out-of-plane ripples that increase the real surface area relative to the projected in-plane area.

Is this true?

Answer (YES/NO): NO